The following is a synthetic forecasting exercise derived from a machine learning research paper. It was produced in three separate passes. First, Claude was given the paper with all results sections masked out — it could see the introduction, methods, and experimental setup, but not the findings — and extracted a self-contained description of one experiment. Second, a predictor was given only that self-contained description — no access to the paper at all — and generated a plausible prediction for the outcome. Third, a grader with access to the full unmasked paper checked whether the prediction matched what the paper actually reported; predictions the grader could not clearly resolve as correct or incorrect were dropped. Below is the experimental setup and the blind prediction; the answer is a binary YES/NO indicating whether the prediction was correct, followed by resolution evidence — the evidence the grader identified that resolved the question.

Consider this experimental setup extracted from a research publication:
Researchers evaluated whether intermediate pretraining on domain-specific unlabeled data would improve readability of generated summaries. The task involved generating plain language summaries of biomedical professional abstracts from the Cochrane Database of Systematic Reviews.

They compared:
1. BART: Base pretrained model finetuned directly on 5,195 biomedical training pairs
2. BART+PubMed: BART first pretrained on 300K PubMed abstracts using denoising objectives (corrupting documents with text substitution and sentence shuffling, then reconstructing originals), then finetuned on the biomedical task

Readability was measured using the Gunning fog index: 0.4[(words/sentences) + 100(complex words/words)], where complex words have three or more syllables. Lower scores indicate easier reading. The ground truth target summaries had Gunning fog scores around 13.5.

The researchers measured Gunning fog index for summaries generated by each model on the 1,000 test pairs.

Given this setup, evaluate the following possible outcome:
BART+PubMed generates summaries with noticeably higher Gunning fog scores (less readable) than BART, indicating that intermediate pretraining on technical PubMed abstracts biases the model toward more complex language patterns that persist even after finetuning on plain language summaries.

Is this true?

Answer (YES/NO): NO